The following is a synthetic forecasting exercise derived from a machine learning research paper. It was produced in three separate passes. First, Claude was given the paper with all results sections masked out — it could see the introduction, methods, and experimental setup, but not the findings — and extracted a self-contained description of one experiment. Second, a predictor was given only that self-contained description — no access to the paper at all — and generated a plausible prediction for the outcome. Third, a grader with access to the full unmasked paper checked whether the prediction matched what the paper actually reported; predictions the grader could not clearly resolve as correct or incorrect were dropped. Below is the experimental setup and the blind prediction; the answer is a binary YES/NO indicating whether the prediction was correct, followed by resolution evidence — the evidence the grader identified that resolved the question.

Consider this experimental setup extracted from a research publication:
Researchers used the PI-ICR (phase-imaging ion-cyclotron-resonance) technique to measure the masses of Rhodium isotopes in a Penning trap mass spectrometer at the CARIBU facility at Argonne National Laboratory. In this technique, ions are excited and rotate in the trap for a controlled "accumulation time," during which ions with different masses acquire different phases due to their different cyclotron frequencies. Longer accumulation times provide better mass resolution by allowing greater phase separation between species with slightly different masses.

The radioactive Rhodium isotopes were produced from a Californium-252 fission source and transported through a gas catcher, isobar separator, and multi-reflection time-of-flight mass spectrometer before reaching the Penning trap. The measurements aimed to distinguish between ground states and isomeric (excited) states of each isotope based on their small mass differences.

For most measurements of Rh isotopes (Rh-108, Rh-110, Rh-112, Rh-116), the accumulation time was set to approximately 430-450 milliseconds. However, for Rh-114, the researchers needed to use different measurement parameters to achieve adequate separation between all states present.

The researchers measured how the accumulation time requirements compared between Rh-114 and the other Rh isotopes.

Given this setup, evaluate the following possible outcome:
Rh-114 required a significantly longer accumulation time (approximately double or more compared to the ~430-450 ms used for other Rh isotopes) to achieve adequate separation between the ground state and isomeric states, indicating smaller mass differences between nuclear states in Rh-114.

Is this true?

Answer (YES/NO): NO